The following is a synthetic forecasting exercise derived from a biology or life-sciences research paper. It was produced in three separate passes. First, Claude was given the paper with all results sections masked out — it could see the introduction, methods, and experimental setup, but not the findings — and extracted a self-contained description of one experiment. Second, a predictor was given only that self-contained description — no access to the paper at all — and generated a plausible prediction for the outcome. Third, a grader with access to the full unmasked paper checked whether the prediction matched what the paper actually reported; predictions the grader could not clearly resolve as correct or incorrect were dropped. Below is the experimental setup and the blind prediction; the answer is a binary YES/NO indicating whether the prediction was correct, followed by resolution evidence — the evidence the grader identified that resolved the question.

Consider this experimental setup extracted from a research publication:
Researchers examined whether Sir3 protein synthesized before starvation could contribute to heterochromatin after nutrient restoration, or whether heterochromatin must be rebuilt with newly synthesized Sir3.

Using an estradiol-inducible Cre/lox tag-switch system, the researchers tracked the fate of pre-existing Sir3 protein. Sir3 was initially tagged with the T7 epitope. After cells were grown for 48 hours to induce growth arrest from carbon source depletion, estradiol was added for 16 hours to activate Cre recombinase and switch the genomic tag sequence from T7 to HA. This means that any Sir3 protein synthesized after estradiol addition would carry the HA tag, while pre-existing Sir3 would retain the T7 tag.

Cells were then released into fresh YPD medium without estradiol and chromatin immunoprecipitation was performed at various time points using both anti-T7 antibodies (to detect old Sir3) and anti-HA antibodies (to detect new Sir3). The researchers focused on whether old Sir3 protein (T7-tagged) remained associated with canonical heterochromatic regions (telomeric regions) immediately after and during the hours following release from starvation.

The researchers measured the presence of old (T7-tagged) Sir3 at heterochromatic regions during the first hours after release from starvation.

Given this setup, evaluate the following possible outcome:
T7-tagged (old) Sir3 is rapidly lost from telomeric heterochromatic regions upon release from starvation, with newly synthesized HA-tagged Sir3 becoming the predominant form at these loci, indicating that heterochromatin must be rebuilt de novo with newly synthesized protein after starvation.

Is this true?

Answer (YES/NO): YES